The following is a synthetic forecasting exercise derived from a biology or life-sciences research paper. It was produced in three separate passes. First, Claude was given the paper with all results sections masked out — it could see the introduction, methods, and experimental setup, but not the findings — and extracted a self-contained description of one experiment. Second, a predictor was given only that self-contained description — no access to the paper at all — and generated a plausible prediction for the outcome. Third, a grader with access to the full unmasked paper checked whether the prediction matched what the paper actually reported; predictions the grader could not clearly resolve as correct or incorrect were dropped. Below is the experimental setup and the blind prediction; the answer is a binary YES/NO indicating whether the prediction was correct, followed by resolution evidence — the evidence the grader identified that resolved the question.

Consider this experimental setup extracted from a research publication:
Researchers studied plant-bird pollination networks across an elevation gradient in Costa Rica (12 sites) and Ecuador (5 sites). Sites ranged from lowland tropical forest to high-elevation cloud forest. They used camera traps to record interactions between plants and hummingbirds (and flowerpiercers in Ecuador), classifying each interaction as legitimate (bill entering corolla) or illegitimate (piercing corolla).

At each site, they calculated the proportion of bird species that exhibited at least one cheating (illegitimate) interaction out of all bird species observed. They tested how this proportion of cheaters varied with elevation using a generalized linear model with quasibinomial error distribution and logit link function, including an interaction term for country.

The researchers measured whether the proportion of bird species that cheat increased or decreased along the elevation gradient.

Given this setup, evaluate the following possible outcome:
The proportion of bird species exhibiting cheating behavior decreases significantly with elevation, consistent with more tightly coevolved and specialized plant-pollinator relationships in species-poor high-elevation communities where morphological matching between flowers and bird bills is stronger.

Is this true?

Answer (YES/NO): YES